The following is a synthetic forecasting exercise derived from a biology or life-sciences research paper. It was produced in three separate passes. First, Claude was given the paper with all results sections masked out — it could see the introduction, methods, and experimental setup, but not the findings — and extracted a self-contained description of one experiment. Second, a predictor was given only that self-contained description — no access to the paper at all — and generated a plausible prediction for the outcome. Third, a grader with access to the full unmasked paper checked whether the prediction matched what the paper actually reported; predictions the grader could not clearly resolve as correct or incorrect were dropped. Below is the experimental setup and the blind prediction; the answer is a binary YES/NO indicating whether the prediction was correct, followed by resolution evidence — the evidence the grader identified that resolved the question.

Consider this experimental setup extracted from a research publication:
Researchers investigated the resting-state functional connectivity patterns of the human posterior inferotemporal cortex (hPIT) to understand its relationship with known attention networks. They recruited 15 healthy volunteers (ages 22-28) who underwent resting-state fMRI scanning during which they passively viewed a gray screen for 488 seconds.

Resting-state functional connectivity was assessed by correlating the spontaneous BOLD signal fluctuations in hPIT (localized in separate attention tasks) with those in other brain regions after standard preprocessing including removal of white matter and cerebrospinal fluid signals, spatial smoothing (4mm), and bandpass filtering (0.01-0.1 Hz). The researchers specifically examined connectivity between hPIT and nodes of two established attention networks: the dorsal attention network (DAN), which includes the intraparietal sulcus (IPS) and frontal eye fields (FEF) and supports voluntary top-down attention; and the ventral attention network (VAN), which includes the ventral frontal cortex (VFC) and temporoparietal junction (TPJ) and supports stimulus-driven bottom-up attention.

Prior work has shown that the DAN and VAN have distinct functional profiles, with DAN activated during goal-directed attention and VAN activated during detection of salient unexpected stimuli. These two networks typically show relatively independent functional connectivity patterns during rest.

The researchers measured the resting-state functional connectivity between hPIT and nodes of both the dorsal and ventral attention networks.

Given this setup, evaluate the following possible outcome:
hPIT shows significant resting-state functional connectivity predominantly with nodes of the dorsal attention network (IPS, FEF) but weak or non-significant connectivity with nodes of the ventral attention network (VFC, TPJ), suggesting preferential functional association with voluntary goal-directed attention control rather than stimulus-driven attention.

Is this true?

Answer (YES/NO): NO